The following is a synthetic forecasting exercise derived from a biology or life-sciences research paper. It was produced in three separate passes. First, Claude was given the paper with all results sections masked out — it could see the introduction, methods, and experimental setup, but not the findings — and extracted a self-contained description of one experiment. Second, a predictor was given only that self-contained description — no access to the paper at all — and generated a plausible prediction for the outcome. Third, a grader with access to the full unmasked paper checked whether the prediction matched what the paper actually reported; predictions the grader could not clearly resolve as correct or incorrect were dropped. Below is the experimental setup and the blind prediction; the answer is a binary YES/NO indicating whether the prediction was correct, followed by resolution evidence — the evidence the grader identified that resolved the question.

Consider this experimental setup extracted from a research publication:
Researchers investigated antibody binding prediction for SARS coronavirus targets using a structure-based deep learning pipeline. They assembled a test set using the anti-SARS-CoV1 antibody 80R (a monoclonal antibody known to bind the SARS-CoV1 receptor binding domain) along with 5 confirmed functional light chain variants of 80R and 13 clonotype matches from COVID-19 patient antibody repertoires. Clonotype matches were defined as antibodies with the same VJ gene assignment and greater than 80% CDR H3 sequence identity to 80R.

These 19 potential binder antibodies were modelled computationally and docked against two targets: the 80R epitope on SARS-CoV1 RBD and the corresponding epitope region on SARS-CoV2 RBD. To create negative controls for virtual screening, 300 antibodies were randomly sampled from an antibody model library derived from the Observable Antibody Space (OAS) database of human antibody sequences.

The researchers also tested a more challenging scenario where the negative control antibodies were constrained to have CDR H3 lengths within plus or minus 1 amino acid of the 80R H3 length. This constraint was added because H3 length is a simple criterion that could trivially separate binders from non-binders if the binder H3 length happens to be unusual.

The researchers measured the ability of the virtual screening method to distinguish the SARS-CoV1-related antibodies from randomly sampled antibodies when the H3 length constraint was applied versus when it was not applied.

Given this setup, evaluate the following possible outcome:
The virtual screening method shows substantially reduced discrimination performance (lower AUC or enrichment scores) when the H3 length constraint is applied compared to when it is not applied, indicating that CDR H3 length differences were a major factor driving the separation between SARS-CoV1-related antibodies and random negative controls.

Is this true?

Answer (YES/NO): NO